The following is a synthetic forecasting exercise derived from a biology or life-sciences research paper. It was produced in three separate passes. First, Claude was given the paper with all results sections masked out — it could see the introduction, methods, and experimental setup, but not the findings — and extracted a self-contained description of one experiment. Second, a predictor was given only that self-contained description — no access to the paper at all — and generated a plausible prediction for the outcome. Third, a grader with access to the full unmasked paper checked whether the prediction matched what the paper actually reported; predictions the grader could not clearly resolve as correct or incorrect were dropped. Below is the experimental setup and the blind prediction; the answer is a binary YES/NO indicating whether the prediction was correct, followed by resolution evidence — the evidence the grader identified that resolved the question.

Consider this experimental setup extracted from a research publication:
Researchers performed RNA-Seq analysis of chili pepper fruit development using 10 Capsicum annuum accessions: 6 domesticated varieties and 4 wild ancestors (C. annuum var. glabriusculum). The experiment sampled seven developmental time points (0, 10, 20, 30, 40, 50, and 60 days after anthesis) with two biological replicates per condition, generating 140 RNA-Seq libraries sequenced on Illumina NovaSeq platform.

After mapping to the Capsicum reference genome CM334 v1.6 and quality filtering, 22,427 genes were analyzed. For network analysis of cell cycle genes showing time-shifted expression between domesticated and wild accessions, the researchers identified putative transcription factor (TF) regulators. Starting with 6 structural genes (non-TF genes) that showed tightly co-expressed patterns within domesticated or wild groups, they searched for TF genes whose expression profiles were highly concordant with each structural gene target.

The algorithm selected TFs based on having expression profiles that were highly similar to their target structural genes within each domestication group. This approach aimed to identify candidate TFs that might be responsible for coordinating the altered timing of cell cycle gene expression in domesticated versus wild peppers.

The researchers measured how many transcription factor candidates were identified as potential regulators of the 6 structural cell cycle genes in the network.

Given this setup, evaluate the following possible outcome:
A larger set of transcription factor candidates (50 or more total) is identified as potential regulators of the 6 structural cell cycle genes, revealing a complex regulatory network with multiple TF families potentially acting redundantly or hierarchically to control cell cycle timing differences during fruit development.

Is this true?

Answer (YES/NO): NO